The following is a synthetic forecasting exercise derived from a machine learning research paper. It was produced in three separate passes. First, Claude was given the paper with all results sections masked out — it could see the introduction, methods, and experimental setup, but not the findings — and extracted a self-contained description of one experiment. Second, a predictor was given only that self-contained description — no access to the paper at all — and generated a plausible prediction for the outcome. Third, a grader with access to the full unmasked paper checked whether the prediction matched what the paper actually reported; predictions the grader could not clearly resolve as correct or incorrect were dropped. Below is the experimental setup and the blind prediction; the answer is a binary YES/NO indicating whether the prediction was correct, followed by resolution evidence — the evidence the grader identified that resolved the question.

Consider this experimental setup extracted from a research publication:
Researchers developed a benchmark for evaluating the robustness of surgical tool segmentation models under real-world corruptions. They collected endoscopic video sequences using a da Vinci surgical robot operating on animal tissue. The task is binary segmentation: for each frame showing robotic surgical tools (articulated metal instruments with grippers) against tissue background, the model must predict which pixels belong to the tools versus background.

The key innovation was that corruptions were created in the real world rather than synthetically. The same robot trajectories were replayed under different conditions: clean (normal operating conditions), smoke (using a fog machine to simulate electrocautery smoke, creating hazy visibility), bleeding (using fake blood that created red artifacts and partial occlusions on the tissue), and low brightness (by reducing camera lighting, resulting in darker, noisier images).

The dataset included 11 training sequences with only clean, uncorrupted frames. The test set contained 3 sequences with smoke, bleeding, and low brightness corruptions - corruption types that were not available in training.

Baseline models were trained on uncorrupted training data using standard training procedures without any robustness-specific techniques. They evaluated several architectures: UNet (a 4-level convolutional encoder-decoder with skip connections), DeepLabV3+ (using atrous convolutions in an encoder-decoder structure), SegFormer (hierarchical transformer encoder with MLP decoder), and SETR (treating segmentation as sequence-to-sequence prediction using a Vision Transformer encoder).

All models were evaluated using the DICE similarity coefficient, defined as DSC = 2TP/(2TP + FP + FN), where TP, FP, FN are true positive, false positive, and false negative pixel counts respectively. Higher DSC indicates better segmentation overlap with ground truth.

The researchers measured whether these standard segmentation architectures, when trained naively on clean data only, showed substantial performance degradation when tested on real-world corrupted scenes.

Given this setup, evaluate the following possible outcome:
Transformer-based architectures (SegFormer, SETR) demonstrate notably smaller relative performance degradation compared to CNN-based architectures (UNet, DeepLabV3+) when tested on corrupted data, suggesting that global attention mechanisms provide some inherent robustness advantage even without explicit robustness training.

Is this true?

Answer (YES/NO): NO